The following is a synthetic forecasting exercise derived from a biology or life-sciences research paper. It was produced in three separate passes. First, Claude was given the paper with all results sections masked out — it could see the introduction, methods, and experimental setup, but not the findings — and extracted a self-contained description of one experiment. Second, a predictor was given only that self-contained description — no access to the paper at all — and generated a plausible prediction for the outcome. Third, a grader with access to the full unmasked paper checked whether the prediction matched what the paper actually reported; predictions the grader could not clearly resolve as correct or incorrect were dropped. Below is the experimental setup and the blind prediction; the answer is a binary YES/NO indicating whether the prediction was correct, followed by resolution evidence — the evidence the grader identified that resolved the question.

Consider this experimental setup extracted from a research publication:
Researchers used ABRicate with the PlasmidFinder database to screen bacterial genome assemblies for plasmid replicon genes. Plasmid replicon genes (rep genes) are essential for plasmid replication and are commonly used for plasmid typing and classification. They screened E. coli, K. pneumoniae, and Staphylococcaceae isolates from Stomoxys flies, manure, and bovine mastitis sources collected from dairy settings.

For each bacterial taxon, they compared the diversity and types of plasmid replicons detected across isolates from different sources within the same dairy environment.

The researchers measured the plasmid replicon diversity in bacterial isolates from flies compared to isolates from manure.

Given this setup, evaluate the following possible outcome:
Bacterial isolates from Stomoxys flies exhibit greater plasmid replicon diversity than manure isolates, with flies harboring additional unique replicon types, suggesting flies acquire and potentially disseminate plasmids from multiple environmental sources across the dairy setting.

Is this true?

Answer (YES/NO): NO